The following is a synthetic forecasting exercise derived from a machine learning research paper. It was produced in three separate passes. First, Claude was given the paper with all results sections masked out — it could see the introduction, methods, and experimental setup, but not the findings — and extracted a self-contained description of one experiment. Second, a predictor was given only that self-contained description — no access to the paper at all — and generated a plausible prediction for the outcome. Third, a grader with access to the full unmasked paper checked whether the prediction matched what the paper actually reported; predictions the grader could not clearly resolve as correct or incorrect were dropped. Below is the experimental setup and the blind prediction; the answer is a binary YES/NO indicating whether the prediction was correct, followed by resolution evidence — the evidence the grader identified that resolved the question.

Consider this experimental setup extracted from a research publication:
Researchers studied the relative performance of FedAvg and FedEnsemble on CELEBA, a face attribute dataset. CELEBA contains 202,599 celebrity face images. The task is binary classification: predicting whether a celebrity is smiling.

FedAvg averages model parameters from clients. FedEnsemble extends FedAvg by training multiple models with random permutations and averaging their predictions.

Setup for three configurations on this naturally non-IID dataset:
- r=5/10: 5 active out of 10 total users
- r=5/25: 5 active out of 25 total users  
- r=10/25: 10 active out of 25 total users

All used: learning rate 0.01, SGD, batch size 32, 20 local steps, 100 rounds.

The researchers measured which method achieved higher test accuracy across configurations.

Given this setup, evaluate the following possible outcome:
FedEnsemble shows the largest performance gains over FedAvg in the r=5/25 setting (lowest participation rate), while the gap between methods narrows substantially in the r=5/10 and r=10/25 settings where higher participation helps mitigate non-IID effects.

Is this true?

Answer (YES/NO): NO